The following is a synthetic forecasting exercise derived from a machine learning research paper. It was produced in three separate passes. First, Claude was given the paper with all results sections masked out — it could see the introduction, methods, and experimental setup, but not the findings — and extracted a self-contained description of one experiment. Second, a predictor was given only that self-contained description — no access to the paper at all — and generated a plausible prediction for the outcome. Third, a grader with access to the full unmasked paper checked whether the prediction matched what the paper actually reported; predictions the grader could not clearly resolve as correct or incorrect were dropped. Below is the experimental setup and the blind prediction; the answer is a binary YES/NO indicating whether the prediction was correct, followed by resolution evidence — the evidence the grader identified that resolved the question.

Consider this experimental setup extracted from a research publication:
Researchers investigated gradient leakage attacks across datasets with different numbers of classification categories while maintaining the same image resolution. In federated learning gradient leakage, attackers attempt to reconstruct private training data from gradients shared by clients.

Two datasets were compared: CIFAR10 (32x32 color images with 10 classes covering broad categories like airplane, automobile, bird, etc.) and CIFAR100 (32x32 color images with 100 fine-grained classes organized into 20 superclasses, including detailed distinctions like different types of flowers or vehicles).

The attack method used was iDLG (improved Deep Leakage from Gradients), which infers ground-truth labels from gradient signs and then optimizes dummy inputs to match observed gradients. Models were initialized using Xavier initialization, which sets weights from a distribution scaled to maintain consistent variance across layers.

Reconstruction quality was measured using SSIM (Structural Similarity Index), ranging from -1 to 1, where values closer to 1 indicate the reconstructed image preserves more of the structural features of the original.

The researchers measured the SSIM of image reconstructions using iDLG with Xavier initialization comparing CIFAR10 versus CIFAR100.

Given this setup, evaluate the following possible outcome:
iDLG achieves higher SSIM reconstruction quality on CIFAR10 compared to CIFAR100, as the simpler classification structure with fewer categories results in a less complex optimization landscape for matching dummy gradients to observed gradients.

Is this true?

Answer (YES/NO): YES